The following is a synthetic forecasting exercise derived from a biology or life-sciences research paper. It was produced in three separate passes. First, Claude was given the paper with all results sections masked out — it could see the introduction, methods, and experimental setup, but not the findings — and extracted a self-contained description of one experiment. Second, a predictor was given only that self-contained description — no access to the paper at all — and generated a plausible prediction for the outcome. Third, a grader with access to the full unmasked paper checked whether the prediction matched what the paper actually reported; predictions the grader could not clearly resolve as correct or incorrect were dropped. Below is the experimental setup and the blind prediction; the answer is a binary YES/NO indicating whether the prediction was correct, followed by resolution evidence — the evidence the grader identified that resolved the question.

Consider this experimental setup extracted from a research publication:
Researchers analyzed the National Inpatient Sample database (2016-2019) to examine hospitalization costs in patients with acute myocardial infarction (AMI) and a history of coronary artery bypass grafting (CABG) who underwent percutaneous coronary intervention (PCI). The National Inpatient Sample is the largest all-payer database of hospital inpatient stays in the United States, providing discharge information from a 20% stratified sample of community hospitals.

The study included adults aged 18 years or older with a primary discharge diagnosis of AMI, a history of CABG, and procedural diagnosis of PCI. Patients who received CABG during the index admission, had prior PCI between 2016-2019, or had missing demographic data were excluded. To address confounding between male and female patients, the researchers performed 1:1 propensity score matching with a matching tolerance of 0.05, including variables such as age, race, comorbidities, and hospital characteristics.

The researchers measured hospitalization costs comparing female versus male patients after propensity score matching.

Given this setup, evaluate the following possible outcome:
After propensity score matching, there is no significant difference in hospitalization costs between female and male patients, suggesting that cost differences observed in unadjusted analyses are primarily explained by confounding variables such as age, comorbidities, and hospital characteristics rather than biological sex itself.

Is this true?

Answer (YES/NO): YES